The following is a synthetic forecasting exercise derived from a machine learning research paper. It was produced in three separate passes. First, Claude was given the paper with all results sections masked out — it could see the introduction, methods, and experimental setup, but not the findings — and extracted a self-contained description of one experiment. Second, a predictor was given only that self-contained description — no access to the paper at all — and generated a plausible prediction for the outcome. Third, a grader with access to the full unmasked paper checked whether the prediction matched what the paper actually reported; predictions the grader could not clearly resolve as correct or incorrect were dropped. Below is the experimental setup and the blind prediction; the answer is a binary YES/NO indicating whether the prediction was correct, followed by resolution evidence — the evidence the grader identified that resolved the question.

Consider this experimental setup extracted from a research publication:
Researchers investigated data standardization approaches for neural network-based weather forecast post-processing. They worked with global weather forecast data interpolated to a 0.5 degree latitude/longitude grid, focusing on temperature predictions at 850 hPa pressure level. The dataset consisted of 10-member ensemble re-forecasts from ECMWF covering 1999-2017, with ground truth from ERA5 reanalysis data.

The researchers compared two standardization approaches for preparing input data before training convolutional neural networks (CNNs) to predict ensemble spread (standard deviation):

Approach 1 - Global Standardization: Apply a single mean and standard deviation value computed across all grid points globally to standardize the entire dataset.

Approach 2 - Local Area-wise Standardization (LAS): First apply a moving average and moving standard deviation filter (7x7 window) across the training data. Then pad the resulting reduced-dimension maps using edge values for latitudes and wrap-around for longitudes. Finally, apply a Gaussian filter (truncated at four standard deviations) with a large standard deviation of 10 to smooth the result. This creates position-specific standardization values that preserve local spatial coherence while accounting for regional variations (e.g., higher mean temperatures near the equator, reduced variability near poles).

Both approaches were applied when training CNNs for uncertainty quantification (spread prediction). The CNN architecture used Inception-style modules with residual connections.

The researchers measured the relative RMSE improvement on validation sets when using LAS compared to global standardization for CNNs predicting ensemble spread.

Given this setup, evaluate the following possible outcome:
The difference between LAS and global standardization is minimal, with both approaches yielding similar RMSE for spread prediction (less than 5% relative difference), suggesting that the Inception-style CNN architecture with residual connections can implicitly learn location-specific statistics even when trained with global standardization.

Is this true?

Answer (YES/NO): NO